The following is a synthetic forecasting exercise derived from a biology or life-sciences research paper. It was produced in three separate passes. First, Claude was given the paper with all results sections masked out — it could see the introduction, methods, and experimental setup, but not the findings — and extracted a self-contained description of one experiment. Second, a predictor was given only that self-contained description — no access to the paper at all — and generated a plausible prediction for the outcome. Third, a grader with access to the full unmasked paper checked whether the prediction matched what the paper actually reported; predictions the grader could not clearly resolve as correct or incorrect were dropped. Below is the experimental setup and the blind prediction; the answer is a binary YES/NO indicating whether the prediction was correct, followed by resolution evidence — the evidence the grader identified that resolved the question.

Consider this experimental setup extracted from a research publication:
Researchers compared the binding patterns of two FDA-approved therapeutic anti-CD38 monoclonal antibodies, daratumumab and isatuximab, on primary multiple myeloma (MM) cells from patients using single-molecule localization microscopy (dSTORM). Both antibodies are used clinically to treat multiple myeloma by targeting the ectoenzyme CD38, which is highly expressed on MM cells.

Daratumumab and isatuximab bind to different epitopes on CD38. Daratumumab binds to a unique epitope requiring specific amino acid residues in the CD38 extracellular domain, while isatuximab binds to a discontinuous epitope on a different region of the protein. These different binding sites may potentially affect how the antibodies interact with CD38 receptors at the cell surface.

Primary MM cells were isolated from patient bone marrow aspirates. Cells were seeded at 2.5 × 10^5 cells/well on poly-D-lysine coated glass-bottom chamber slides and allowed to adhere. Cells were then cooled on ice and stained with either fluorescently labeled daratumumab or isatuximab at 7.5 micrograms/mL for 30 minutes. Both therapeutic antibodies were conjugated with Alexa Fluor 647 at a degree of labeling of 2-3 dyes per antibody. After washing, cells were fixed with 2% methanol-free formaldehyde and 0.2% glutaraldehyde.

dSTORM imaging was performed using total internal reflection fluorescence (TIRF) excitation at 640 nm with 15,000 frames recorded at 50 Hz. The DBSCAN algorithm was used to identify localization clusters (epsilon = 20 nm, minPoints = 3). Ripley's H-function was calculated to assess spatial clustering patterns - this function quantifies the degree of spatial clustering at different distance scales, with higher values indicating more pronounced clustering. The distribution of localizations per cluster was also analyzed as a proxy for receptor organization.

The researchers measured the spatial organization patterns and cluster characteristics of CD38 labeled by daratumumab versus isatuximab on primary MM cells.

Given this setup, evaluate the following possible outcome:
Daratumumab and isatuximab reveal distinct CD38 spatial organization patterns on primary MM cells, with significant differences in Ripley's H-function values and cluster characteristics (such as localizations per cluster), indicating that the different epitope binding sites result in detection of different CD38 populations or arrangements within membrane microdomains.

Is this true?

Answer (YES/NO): NO